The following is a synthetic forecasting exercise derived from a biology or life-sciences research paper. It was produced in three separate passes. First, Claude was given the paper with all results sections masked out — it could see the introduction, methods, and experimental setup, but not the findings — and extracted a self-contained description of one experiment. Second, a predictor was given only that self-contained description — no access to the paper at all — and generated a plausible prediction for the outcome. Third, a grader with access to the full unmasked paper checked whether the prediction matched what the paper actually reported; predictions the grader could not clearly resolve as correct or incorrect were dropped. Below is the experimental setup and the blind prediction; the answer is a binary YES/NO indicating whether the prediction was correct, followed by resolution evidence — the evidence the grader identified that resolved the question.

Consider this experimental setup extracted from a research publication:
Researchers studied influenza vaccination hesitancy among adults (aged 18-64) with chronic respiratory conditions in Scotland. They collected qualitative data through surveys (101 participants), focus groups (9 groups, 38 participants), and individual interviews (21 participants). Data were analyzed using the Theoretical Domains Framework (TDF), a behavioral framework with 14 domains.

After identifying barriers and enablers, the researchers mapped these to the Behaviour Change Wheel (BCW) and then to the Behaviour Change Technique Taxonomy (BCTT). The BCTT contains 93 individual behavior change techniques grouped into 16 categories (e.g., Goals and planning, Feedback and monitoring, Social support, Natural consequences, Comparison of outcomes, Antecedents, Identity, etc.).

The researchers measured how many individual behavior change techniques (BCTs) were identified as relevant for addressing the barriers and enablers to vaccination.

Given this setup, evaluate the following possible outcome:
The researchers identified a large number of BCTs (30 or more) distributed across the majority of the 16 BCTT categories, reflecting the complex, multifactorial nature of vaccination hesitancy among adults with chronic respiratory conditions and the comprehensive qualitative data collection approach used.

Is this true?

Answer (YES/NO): NO